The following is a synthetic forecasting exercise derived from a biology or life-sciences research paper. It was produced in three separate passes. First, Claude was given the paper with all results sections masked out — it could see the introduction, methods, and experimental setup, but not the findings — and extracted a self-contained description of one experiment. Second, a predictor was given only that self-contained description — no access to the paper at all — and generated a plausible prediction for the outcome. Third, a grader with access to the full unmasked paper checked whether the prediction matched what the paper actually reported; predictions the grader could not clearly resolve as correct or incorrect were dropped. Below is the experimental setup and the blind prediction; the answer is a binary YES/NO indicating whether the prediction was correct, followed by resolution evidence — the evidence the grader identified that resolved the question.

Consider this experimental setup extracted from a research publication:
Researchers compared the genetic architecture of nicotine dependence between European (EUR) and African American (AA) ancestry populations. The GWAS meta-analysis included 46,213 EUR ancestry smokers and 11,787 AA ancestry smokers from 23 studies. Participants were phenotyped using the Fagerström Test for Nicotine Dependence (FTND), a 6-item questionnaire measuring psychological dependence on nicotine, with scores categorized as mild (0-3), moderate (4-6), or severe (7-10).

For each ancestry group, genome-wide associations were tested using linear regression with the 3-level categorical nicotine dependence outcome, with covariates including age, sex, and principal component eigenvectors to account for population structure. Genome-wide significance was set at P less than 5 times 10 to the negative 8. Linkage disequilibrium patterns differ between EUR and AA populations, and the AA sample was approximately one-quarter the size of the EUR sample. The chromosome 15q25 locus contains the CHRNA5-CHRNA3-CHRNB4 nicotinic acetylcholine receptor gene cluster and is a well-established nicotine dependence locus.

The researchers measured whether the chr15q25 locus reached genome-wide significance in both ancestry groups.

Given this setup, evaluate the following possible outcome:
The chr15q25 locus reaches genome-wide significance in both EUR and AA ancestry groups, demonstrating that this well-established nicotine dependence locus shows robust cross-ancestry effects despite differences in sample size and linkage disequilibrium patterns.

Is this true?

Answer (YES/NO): NO